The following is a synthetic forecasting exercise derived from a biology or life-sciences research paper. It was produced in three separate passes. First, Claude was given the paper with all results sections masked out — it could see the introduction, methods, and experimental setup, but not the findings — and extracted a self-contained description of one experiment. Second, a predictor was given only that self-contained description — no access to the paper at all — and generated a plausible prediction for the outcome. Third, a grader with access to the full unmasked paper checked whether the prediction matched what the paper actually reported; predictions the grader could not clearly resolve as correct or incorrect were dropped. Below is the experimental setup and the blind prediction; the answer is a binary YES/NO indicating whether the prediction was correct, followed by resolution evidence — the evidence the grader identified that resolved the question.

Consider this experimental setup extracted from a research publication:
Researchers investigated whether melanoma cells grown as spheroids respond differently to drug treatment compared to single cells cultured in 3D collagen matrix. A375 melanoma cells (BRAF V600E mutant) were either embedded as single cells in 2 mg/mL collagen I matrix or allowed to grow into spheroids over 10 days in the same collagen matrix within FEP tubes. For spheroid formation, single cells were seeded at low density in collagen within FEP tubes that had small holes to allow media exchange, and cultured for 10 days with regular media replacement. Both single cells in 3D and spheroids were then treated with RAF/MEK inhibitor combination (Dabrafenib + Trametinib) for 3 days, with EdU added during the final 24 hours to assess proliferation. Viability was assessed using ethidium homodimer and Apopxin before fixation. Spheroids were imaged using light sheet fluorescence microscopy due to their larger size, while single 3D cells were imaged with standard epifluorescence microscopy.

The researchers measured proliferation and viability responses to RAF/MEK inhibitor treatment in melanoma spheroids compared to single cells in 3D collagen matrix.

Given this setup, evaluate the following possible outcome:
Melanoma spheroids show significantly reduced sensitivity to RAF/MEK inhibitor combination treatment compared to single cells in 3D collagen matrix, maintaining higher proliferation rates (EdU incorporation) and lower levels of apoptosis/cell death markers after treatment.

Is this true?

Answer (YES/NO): NO